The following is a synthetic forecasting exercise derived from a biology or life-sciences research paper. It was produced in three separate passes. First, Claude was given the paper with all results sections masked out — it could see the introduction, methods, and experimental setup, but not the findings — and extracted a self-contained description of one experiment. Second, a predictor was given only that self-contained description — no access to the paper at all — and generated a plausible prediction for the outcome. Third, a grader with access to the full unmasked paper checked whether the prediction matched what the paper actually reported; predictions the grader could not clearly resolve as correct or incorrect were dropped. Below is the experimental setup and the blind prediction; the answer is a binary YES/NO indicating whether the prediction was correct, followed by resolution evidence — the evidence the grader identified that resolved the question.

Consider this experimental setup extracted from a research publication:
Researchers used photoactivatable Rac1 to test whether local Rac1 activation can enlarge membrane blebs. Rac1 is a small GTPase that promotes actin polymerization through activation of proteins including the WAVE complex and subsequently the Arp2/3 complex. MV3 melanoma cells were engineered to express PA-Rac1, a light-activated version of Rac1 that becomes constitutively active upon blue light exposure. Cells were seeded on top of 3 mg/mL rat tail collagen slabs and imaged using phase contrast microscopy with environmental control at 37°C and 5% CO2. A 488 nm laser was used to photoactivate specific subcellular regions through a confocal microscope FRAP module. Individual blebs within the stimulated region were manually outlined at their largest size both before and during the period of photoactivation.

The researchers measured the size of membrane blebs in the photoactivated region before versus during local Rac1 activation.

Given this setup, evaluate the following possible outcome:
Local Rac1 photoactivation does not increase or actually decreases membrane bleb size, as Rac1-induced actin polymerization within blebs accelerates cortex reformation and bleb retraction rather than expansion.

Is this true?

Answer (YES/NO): NO